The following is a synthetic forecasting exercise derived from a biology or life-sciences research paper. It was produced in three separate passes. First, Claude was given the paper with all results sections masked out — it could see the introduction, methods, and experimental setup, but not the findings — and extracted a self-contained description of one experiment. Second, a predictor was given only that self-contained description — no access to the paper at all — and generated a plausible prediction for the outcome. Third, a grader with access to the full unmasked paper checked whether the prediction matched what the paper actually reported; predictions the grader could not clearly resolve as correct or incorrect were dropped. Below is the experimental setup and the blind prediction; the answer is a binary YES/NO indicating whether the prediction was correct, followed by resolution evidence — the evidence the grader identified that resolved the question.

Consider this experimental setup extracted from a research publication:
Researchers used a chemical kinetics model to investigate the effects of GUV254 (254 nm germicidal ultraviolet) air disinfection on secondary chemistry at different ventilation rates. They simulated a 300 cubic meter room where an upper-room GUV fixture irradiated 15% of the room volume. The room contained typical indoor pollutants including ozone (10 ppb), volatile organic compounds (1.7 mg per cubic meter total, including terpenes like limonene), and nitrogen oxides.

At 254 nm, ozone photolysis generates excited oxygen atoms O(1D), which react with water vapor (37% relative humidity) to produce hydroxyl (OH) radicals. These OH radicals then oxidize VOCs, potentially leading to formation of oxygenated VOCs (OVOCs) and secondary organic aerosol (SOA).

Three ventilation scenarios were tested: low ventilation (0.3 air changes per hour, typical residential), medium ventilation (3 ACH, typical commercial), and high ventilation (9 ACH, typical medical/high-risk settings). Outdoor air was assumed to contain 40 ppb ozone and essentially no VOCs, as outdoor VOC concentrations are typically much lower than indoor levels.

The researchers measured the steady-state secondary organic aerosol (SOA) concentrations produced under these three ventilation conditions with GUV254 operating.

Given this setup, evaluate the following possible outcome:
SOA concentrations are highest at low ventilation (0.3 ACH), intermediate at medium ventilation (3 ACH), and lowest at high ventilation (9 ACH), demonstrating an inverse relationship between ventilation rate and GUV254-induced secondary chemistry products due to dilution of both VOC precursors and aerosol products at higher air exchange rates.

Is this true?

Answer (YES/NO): YES